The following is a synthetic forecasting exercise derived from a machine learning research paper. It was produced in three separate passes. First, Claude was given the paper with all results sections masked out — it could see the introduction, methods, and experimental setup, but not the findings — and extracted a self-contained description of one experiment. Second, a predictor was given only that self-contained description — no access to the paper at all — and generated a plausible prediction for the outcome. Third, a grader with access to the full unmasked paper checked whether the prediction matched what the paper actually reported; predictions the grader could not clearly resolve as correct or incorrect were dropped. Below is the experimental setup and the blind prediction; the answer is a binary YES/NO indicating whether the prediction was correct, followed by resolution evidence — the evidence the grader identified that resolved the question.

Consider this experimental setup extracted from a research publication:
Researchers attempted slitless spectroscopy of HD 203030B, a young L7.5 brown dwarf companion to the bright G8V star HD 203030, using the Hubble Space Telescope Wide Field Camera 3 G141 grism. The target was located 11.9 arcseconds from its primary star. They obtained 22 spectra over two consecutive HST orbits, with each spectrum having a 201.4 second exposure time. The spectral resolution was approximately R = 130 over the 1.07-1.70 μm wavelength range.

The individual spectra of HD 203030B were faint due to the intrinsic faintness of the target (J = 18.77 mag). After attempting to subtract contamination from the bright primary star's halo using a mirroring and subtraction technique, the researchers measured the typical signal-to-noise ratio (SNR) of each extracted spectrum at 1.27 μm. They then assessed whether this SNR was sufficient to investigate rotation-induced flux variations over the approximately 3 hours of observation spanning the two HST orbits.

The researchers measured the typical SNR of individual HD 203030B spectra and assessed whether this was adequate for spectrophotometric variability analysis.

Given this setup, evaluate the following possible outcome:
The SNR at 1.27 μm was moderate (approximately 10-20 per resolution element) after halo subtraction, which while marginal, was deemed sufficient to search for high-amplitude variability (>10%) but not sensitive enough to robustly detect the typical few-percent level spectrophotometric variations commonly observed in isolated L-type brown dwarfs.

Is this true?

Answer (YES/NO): NO